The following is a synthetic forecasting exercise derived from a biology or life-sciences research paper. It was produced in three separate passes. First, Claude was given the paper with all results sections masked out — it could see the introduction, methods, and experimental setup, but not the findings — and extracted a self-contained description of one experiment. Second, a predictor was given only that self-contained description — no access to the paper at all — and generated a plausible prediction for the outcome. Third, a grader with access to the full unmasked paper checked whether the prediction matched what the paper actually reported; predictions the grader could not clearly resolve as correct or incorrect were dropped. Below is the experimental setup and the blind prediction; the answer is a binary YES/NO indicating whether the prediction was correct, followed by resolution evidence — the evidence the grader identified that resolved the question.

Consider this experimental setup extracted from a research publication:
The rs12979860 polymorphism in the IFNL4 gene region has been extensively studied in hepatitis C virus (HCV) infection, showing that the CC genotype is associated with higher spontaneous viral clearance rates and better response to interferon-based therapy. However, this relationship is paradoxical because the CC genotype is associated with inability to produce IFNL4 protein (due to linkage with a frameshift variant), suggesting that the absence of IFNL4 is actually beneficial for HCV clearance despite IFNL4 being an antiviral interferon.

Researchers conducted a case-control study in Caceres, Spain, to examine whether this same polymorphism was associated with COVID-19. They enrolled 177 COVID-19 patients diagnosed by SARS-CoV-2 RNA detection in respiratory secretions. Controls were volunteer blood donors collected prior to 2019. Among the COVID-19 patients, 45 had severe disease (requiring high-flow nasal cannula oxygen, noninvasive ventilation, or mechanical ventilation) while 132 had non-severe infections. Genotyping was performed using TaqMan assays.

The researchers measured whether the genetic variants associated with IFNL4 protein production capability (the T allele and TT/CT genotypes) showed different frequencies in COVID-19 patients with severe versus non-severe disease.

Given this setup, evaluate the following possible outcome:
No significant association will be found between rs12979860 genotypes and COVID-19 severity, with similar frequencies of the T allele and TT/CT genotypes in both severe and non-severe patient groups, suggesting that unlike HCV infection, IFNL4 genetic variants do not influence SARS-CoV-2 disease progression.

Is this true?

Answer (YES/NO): YES